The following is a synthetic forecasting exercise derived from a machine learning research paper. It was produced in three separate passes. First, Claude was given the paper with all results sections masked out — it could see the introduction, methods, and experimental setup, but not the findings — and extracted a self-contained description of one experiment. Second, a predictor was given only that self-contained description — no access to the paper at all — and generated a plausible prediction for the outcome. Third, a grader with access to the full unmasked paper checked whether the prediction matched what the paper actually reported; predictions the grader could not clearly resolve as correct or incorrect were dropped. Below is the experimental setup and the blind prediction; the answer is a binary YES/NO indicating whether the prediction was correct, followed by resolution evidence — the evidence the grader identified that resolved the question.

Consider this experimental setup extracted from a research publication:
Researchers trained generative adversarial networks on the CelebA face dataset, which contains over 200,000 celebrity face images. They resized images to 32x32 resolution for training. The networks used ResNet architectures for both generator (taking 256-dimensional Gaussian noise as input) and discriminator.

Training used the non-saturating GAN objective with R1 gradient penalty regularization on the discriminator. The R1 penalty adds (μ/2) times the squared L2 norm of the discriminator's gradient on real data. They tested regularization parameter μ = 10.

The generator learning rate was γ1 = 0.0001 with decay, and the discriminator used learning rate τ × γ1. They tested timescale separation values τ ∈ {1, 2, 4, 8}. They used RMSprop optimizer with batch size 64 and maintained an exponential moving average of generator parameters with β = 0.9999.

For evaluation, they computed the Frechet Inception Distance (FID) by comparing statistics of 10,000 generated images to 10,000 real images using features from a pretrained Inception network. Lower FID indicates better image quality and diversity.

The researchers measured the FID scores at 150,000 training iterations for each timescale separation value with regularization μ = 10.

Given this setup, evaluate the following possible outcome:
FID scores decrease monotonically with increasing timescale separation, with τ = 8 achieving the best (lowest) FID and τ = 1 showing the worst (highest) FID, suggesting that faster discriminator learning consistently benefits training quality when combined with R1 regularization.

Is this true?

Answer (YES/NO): NO